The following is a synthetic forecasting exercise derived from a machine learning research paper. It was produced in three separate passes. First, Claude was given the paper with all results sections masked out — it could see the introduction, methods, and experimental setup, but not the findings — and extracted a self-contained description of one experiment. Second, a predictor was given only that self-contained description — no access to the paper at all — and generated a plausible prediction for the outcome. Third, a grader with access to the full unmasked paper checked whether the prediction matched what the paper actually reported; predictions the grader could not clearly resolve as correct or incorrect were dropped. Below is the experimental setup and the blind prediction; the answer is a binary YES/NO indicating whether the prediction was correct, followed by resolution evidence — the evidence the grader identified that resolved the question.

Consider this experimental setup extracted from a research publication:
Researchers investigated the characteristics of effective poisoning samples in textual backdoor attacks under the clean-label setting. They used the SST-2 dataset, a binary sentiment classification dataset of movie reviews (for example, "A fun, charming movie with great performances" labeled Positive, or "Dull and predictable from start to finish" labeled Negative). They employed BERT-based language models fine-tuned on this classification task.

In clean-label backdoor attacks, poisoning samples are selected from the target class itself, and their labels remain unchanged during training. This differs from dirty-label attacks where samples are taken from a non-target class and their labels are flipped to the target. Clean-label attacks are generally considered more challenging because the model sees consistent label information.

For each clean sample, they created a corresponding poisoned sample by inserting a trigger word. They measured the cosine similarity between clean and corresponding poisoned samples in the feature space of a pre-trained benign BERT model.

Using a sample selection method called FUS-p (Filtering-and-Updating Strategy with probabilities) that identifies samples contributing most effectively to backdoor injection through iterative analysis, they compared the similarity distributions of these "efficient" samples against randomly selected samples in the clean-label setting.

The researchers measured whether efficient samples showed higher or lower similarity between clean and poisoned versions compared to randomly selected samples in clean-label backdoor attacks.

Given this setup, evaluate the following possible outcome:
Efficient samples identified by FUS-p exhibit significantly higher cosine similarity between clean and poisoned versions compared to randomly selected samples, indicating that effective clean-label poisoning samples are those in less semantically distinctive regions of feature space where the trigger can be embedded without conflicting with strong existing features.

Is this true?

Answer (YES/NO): NO